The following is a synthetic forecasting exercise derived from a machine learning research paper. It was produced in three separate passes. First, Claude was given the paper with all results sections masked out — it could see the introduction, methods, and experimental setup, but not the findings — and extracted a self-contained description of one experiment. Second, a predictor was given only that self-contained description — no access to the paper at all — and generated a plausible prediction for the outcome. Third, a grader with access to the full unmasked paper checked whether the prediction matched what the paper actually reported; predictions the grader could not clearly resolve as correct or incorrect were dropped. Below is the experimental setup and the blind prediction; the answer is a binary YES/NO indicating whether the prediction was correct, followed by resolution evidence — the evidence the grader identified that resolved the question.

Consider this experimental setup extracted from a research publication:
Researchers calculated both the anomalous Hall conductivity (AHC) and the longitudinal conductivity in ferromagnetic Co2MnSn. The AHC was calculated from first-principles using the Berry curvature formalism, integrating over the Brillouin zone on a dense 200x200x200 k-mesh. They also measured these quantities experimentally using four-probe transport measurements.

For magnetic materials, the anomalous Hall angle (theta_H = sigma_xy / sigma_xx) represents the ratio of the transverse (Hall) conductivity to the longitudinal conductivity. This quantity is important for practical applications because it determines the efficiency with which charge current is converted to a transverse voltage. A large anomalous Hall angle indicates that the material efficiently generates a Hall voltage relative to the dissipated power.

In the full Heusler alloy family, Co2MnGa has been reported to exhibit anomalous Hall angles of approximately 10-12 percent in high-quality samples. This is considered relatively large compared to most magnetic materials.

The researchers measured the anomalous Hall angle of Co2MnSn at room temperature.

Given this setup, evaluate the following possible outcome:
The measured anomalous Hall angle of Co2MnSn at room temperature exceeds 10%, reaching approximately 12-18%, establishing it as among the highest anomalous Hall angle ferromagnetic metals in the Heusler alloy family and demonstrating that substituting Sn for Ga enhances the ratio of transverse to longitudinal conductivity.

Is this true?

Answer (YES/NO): NO